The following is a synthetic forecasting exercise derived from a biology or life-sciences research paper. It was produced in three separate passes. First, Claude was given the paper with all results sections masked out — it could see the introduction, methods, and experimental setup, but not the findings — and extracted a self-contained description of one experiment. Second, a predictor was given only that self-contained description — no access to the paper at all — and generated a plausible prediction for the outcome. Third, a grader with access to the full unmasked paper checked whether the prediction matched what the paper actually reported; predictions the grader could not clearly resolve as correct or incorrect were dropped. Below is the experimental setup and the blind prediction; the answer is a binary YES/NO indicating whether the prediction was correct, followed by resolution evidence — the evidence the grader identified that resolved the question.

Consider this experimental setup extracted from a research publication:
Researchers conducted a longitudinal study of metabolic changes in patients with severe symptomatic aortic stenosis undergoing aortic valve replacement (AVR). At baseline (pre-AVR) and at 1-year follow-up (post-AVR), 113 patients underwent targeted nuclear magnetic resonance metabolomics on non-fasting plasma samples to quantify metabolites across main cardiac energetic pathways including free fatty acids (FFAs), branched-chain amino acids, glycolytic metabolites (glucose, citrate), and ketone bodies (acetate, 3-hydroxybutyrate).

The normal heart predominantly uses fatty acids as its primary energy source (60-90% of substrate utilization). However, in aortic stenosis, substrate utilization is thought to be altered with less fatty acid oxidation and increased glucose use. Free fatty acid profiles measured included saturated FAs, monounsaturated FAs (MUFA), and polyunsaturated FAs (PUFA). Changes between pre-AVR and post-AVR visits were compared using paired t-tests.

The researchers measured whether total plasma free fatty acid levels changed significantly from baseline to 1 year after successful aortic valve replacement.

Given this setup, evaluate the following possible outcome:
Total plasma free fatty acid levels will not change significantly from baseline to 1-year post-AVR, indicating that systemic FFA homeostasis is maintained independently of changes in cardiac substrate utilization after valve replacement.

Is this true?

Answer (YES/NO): NO